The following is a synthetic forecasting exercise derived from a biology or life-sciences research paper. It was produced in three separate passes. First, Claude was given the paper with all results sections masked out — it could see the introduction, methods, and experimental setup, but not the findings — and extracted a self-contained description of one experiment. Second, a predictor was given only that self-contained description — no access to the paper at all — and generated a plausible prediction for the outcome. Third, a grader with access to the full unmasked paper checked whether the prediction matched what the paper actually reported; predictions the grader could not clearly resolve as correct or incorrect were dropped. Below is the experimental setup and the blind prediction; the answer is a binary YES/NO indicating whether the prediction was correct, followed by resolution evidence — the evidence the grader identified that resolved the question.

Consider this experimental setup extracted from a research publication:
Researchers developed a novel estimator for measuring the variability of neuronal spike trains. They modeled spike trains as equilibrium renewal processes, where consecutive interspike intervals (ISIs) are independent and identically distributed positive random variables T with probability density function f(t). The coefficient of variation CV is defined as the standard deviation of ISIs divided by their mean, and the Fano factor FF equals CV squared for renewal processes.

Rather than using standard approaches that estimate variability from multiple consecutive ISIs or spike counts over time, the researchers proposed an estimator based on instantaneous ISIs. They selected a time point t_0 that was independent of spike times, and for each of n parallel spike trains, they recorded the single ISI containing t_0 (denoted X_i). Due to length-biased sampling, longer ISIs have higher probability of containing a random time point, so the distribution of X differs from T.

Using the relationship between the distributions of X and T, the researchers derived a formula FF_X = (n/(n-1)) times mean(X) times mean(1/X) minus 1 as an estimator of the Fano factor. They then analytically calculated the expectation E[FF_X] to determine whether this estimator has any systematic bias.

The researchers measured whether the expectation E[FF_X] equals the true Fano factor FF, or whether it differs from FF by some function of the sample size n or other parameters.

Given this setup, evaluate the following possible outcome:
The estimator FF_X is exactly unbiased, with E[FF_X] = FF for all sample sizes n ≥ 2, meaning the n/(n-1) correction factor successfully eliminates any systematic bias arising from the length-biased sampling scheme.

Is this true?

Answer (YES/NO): YES